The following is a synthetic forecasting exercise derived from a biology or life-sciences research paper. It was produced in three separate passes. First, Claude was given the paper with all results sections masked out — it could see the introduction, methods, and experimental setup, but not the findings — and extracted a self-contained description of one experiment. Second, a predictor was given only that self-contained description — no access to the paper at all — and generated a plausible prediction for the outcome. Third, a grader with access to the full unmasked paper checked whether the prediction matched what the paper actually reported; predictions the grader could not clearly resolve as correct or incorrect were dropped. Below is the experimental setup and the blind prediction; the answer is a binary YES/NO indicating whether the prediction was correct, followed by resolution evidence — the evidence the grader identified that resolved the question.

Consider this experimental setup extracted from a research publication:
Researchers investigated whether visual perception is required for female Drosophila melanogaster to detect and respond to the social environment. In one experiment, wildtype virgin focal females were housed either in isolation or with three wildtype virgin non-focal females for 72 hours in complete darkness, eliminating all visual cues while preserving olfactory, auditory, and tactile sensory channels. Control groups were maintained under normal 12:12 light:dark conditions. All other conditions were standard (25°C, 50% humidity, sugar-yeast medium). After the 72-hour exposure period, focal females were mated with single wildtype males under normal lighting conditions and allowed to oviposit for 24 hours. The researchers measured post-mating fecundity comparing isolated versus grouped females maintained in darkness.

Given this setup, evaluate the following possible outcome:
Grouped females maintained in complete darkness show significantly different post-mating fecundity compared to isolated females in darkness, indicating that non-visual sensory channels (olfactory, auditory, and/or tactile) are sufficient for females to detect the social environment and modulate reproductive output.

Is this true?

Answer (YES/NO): YES